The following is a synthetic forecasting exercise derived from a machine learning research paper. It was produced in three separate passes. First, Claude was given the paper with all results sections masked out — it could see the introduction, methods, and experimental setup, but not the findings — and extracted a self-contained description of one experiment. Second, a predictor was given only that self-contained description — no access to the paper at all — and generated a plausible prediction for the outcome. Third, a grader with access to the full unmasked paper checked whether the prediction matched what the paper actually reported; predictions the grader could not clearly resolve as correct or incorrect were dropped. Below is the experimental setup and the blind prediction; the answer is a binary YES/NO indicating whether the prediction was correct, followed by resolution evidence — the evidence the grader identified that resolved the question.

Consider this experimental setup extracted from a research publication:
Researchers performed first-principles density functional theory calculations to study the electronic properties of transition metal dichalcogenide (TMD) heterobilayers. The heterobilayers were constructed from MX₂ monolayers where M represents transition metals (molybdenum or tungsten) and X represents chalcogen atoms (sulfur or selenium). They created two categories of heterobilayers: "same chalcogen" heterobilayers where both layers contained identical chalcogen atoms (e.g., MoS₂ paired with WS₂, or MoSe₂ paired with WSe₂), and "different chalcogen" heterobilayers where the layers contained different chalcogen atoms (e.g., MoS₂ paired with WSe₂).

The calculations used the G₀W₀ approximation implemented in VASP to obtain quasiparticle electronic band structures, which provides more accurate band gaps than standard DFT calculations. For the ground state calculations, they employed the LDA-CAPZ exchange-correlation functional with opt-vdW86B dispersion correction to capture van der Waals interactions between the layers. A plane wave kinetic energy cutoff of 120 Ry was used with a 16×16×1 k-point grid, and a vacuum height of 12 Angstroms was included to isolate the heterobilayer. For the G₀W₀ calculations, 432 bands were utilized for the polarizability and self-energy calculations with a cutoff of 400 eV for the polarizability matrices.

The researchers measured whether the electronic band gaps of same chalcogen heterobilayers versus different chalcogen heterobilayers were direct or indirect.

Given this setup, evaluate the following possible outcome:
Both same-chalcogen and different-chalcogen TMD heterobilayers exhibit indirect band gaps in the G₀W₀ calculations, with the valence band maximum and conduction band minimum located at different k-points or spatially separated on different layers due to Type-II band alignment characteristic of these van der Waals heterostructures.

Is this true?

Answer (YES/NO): NO